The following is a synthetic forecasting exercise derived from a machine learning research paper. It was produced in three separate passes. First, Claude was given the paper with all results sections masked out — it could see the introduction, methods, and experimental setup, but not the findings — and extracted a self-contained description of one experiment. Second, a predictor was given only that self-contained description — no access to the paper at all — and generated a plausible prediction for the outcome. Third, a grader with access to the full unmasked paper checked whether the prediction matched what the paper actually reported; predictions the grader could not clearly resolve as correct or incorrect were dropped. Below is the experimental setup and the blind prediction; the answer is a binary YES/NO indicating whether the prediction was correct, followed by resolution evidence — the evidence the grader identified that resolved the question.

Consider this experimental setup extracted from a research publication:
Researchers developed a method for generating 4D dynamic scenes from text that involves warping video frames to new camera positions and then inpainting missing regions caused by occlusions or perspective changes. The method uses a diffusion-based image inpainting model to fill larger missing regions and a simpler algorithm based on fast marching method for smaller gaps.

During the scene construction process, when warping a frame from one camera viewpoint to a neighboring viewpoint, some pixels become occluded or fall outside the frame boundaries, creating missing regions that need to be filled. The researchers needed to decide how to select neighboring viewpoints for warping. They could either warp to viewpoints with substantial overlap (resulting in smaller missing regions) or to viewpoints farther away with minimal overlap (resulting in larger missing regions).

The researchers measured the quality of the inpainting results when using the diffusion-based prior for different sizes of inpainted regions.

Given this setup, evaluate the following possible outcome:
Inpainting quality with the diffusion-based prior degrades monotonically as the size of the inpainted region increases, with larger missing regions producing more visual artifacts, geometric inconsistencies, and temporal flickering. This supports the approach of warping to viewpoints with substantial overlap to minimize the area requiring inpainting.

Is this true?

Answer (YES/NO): NO